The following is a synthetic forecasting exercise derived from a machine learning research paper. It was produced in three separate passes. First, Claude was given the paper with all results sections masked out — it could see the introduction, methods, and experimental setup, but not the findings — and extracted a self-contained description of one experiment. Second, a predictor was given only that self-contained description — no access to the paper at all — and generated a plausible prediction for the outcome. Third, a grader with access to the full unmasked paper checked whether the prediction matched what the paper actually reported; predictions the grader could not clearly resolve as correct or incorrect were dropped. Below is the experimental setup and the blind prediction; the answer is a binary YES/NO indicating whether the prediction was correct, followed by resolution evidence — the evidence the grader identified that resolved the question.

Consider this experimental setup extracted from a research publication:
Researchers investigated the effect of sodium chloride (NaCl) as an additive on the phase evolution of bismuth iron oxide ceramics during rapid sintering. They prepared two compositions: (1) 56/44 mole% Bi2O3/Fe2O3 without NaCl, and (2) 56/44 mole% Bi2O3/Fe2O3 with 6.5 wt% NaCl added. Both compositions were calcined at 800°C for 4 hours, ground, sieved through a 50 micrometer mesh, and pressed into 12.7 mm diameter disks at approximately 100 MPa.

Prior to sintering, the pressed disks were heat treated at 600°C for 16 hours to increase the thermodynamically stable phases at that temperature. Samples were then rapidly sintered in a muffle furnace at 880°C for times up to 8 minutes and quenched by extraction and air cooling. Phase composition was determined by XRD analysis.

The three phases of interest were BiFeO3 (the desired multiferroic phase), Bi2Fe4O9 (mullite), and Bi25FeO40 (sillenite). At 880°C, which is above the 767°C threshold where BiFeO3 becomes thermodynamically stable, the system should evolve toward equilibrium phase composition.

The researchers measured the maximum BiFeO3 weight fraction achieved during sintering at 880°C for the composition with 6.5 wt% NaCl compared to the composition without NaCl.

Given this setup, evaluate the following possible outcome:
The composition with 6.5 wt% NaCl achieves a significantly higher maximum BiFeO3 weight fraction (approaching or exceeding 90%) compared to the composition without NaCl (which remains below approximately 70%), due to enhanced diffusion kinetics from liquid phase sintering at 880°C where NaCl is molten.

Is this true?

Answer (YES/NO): YES